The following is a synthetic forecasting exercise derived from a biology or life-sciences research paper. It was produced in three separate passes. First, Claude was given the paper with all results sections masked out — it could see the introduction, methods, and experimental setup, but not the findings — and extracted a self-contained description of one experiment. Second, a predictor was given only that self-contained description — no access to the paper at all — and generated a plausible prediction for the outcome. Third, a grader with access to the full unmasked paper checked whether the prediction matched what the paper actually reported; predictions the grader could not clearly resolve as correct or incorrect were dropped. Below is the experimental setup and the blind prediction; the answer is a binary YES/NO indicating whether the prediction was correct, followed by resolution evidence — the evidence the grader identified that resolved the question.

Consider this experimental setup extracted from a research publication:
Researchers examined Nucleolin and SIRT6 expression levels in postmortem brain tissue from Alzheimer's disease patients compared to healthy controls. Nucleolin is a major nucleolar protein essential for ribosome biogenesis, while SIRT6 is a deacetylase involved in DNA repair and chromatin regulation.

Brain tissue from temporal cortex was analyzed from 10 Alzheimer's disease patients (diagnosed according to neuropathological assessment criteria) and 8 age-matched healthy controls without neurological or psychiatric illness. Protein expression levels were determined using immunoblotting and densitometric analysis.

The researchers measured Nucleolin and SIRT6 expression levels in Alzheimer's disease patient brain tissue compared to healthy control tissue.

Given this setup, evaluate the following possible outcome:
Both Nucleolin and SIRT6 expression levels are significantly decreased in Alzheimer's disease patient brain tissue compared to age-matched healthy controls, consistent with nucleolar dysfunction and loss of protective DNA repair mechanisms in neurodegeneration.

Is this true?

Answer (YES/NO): NO